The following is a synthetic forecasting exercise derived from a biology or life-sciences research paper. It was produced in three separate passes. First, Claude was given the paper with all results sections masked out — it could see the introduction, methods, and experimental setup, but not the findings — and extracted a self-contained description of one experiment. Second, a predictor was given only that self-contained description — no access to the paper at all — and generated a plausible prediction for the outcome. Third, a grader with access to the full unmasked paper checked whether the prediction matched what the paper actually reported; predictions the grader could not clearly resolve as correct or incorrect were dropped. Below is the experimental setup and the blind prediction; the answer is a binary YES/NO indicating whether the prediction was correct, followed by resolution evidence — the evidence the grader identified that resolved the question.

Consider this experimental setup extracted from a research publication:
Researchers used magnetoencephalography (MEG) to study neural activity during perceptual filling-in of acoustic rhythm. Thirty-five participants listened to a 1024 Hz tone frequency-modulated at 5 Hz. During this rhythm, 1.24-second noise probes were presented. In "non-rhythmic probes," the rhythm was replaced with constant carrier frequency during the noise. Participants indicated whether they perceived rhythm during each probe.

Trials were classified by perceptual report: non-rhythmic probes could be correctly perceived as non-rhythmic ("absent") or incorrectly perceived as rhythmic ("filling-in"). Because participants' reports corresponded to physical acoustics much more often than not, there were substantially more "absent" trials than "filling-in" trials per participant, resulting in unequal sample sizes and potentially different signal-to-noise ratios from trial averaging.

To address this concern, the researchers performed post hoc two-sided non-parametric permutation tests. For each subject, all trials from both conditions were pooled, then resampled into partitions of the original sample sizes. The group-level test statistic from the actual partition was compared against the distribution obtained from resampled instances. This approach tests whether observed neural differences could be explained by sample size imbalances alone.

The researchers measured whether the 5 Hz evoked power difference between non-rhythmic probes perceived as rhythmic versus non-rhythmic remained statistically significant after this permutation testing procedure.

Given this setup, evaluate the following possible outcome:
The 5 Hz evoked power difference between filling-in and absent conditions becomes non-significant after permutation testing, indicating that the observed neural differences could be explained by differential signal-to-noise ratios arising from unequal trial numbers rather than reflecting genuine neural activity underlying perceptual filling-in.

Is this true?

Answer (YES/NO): NO